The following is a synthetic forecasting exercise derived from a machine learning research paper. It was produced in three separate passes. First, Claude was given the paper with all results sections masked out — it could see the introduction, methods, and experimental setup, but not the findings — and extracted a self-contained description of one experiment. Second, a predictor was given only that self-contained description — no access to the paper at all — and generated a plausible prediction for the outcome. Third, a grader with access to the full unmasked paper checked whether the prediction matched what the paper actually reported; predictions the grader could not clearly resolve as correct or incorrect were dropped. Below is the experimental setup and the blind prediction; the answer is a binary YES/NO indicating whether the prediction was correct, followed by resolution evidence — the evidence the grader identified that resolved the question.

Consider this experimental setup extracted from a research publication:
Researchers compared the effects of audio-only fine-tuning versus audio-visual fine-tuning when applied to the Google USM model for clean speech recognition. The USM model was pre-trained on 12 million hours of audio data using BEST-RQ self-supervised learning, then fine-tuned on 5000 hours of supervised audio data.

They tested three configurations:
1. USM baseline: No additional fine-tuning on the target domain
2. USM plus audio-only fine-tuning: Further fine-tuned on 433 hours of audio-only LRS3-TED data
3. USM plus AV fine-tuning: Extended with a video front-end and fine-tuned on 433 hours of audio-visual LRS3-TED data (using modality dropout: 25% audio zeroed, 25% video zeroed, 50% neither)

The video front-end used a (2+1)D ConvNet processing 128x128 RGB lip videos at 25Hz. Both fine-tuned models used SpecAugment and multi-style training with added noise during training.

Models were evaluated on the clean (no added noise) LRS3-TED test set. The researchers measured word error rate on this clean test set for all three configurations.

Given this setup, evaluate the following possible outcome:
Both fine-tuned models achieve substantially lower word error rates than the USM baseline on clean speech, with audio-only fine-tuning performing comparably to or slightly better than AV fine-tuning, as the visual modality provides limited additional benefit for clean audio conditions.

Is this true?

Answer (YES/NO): YES